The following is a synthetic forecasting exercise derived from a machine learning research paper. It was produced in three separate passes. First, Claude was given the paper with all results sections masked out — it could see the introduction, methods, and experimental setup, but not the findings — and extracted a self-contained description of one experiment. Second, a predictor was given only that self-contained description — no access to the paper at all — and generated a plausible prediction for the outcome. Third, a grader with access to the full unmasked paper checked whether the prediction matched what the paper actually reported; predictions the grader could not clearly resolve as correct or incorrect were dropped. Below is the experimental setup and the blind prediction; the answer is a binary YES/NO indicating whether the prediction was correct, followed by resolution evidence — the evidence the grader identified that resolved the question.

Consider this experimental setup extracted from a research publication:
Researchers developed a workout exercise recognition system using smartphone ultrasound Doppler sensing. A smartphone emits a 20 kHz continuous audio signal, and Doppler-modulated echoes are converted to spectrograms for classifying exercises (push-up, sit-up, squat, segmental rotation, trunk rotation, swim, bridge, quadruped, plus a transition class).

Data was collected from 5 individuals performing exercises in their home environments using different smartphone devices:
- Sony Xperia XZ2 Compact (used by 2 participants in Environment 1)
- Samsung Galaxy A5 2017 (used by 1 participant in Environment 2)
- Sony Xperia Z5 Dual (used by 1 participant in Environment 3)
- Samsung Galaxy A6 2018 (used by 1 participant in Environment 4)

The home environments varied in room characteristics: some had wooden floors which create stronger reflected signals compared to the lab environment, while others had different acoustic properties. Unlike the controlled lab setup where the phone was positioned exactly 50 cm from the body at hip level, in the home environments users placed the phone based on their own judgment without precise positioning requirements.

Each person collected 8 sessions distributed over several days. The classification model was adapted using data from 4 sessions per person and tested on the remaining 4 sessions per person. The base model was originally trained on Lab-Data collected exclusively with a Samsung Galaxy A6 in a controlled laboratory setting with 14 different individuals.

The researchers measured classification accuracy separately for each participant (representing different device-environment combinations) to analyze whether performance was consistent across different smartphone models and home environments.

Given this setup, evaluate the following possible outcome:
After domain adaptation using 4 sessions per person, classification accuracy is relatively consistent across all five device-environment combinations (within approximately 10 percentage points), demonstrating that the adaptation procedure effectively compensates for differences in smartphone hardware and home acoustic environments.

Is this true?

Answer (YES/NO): NO